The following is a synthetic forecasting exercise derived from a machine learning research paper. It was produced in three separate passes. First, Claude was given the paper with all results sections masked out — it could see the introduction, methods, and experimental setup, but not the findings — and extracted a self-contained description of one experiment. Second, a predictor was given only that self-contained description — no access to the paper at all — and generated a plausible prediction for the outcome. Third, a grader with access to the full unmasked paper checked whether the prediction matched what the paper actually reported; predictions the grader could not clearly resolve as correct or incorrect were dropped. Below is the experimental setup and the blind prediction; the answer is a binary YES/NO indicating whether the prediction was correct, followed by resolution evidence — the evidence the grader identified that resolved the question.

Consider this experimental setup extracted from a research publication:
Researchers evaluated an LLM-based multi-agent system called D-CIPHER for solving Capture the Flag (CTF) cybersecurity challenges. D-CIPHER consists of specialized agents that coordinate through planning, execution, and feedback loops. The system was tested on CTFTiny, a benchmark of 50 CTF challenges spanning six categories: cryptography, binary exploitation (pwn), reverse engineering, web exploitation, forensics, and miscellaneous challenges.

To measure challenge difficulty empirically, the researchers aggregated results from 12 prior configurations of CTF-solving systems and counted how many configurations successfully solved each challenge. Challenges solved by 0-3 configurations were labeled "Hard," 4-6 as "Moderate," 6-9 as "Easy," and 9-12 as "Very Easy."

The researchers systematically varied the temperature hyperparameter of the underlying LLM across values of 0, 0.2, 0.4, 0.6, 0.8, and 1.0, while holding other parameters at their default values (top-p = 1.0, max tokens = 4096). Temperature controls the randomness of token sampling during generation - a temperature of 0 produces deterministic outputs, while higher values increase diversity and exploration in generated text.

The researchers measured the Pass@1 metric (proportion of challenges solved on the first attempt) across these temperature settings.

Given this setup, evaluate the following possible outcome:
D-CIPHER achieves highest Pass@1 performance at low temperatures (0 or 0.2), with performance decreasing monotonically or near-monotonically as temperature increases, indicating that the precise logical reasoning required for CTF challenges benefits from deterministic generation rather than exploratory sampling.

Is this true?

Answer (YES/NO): NO